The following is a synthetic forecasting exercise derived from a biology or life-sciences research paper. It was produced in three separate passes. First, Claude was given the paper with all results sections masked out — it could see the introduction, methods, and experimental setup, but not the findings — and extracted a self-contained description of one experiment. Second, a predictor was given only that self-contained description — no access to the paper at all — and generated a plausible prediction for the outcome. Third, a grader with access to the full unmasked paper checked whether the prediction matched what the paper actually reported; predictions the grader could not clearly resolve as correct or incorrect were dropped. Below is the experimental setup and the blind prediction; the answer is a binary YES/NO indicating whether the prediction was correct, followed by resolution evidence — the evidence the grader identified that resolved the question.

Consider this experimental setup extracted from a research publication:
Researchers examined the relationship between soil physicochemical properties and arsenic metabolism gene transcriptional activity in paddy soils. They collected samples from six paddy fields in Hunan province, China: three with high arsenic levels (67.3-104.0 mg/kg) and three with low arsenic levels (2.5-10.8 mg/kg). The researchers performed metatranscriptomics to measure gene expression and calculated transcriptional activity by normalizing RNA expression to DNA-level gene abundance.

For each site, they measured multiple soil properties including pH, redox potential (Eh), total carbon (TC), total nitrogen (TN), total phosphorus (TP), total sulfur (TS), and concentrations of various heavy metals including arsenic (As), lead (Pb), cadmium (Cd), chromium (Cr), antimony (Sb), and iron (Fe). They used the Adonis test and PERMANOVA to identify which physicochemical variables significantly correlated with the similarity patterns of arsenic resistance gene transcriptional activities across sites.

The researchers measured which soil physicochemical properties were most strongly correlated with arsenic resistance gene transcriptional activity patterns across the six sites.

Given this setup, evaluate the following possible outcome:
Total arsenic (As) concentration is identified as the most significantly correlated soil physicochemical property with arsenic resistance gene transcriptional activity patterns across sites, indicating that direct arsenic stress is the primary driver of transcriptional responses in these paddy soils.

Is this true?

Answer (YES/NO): NO